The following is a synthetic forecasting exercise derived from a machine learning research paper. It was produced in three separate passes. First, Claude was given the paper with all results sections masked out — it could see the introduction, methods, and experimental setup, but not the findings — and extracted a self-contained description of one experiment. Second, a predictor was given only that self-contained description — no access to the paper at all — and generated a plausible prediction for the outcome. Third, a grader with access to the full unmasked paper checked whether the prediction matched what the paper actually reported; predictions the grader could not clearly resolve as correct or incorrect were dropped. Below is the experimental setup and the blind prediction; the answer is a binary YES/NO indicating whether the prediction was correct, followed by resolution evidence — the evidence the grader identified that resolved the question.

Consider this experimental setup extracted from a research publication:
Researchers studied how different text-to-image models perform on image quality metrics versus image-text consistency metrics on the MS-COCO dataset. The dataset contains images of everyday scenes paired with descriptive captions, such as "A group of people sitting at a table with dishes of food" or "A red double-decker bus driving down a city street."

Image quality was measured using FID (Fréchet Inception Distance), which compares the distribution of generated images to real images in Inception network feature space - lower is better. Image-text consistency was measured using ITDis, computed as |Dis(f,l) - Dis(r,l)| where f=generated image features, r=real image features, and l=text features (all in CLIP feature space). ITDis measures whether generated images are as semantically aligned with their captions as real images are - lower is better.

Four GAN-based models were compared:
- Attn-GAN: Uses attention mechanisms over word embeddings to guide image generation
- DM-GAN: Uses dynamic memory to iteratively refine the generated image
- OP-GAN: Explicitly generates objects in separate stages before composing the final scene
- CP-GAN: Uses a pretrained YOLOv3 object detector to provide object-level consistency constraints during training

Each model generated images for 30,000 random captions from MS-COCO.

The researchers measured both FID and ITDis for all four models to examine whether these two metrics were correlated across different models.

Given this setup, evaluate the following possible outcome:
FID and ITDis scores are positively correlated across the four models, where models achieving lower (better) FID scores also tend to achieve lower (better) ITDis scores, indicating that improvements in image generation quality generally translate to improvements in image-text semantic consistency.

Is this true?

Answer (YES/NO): YES